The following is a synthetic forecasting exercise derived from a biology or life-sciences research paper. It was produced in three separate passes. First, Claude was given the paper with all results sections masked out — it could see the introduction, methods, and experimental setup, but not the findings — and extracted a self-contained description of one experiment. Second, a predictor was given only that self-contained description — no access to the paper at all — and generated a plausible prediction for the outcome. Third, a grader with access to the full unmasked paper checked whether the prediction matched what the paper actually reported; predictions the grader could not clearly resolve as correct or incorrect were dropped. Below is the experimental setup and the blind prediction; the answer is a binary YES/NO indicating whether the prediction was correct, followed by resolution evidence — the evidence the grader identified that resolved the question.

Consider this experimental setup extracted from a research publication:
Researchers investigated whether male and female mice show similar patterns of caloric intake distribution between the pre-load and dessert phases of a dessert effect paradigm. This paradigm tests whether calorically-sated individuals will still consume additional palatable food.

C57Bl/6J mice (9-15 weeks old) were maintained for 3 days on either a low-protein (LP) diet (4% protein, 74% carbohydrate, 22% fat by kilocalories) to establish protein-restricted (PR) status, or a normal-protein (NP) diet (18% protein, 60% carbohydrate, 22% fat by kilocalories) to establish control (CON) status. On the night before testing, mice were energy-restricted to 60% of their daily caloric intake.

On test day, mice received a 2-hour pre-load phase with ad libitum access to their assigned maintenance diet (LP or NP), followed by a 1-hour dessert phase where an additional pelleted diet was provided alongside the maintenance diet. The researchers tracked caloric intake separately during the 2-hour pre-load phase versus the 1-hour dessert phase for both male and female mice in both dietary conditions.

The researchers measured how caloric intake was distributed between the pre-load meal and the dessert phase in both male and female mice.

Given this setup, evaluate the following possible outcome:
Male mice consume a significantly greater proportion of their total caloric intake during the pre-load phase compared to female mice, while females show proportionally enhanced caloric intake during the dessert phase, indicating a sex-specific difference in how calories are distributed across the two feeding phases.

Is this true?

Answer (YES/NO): NO